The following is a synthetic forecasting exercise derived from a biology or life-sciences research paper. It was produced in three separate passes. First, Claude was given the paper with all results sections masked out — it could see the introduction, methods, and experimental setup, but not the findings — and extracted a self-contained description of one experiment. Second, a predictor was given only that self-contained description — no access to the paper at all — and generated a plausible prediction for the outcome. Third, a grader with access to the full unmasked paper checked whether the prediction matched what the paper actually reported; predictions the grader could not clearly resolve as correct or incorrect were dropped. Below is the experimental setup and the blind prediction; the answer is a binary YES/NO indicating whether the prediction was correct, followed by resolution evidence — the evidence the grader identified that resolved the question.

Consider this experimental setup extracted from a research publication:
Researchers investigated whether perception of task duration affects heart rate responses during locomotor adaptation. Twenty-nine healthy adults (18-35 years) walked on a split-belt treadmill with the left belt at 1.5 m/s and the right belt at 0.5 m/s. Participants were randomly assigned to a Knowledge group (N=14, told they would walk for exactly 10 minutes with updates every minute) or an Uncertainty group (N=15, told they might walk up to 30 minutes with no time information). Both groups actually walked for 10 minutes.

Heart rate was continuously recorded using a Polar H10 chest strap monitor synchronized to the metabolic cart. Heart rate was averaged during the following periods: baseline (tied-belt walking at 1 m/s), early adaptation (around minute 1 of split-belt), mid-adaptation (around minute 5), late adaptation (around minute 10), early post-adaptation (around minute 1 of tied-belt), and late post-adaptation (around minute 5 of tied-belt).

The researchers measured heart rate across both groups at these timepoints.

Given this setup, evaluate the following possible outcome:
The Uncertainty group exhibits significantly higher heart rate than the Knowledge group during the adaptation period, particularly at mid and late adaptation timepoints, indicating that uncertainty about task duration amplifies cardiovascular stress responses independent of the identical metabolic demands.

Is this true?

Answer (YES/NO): NO